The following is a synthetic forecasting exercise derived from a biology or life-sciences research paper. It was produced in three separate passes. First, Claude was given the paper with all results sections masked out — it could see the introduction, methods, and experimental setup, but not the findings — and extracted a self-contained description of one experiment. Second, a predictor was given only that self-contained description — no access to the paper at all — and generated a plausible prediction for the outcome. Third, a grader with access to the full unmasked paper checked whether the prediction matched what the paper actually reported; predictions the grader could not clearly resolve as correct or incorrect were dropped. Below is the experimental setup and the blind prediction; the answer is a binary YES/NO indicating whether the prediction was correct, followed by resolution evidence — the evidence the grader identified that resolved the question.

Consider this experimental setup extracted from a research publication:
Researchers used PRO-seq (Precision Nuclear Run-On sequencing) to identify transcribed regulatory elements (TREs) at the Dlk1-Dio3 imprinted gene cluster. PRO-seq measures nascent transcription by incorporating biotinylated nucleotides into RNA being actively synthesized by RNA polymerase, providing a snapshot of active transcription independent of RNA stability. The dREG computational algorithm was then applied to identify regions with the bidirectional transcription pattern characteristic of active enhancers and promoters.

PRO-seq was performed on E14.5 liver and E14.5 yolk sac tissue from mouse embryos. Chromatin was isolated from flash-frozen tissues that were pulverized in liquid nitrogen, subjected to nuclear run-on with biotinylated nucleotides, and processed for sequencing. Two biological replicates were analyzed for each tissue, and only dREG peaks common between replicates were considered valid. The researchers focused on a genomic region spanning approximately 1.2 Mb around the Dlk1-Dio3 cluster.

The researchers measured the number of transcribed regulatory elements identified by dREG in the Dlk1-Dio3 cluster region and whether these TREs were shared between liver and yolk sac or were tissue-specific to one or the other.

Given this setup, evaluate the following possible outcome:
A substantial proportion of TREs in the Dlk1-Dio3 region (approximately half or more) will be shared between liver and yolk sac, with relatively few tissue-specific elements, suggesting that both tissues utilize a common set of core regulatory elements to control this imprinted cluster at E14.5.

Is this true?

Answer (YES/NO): NO